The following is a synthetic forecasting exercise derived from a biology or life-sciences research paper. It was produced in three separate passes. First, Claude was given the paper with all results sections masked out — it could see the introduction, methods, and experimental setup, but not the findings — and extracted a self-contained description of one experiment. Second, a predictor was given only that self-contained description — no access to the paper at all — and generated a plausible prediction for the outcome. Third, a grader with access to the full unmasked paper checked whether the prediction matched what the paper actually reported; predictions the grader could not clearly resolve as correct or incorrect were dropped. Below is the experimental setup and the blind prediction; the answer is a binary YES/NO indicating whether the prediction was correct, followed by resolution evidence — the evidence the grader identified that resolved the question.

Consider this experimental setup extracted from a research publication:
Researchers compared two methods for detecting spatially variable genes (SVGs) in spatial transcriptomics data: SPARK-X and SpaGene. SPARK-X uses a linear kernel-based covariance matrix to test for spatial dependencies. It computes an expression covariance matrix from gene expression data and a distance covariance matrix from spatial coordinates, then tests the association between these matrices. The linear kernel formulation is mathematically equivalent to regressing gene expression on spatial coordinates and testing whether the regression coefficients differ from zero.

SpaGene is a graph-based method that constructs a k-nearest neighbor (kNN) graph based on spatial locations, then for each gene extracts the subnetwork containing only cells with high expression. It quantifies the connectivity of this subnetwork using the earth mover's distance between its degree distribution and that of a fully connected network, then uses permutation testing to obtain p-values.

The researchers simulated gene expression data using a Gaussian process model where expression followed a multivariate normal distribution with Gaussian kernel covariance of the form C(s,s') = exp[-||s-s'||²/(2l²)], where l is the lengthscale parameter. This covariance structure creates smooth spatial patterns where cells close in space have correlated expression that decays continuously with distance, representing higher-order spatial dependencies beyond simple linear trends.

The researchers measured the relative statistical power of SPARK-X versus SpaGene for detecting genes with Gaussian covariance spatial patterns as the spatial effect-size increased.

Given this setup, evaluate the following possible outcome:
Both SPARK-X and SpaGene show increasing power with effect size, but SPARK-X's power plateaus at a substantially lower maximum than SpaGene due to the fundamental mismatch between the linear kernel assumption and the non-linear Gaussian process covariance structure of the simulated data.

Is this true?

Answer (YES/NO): NO